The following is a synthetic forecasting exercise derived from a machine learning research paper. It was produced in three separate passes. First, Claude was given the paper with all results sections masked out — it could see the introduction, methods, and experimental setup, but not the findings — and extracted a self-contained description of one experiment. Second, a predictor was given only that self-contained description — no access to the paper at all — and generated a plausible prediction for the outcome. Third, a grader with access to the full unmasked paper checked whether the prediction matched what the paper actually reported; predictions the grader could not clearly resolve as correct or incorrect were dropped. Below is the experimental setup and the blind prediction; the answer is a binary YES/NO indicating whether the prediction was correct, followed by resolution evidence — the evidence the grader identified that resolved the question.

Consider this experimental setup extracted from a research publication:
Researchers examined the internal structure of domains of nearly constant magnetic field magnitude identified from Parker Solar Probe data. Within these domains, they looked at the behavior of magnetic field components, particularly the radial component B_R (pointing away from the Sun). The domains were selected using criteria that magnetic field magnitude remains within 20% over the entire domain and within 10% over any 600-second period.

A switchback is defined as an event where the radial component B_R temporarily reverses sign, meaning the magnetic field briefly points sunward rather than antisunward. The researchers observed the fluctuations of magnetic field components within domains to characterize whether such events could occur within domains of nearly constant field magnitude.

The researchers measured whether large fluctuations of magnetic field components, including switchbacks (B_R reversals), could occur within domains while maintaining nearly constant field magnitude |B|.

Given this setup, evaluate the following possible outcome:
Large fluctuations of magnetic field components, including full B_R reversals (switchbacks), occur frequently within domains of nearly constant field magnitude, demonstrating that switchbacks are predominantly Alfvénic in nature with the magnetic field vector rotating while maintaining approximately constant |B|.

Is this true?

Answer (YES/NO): NO